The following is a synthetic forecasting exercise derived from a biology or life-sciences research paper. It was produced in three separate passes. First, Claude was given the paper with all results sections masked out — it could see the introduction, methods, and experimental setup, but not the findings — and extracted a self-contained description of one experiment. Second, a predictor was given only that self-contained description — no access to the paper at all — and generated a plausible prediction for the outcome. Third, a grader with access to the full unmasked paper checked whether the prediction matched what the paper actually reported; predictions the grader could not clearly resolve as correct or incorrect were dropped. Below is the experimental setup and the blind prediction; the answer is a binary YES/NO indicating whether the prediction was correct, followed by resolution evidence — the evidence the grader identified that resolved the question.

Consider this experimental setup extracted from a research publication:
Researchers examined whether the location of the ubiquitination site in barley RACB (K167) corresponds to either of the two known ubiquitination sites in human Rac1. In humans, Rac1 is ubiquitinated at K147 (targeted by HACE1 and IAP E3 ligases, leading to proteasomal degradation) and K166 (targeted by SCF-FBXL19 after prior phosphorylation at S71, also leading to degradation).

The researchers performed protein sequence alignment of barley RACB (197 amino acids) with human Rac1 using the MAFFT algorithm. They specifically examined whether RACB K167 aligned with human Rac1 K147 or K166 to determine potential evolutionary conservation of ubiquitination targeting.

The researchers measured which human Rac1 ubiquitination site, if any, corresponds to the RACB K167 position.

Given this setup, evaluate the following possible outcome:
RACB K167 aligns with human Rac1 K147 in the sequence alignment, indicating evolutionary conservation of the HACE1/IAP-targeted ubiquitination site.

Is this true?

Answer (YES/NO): NO